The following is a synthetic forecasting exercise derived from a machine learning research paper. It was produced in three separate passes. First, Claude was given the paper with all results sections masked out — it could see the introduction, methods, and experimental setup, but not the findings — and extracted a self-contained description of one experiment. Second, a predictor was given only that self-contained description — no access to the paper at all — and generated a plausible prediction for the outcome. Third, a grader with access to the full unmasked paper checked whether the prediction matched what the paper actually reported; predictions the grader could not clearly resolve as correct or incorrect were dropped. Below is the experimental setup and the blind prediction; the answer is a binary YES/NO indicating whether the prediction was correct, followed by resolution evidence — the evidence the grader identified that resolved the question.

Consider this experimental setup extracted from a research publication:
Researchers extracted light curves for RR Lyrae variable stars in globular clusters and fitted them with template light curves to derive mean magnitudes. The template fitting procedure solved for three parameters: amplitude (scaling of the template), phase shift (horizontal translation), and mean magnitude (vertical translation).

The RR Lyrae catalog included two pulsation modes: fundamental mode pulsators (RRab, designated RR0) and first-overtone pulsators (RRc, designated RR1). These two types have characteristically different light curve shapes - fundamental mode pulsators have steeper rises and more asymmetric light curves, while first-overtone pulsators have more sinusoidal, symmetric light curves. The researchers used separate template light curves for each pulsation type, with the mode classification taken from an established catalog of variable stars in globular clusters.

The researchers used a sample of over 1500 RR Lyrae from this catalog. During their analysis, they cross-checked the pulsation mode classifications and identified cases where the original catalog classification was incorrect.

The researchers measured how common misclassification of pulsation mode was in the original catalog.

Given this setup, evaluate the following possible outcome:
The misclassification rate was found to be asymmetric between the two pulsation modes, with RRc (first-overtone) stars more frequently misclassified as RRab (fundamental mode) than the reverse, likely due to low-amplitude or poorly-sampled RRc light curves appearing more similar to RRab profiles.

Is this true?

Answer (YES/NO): NO